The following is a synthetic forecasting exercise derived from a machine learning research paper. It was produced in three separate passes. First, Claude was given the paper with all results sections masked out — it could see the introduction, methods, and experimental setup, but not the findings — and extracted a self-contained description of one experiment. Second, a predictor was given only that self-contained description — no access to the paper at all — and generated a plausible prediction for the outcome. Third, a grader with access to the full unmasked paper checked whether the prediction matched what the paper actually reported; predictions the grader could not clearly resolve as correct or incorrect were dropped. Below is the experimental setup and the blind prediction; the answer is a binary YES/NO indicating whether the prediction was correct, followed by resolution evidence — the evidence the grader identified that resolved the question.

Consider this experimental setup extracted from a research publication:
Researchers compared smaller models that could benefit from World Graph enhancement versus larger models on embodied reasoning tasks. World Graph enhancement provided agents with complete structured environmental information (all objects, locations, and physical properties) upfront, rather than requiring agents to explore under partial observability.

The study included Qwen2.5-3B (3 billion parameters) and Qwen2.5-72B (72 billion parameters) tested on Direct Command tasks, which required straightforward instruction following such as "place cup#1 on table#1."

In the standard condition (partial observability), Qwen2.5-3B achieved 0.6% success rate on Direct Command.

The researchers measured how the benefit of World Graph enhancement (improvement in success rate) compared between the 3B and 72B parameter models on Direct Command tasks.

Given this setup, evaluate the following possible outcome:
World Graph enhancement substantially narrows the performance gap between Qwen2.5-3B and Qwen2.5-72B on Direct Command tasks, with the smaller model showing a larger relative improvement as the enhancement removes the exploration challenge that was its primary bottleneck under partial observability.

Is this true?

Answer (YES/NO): NO